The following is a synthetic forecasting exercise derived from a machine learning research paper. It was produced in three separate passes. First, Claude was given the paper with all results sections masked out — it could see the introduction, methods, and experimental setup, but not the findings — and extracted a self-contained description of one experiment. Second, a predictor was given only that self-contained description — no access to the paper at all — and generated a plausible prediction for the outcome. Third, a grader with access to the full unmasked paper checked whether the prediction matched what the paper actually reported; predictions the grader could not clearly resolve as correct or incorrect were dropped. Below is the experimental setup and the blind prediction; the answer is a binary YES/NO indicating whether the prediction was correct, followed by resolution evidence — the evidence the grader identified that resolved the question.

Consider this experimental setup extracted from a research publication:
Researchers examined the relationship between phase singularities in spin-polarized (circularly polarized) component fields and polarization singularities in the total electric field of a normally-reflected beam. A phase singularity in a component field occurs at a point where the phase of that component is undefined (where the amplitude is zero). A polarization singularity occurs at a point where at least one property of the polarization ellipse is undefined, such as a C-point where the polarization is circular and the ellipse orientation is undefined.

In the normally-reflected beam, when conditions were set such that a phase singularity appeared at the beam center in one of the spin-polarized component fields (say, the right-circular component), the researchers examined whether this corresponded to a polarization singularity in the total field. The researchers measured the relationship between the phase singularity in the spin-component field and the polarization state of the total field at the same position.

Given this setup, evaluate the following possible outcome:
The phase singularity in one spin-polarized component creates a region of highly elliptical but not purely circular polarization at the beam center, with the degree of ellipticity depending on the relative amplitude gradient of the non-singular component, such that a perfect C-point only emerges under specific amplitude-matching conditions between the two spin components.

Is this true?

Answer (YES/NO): NO